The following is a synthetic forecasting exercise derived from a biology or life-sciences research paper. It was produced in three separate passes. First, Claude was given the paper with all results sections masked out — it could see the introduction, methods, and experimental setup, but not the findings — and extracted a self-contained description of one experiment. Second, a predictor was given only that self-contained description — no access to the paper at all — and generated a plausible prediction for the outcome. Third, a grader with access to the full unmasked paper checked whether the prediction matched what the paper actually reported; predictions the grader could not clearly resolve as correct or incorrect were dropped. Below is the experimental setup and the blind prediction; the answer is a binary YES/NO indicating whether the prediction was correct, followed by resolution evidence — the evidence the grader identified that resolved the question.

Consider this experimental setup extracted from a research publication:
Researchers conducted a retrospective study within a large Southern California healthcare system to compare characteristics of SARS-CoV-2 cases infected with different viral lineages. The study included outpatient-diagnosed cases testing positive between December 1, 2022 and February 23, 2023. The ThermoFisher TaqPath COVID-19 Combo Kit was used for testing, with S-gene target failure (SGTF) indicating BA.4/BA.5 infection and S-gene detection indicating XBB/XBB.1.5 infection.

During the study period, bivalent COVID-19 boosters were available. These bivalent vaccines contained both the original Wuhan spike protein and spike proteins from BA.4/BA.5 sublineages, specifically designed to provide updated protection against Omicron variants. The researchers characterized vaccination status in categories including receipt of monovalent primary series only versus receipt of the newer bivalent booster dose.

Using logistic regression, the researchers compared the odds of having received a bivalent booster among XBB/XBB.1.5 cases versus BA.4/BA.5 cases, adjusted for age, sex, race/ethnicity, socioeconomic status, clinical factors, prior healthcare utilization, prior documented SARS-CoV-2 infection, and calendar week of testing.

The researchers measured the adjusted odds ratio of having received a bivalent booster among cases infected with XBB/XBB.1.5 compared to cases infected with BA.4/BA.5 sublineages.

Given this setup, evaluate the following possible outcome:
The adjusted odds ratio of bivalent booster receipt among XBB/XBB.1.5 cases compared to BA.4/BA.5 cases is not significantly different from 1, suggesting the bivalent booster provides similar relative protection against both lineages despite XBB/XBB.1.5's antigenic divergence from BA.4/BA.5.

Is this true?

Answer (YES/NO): NO